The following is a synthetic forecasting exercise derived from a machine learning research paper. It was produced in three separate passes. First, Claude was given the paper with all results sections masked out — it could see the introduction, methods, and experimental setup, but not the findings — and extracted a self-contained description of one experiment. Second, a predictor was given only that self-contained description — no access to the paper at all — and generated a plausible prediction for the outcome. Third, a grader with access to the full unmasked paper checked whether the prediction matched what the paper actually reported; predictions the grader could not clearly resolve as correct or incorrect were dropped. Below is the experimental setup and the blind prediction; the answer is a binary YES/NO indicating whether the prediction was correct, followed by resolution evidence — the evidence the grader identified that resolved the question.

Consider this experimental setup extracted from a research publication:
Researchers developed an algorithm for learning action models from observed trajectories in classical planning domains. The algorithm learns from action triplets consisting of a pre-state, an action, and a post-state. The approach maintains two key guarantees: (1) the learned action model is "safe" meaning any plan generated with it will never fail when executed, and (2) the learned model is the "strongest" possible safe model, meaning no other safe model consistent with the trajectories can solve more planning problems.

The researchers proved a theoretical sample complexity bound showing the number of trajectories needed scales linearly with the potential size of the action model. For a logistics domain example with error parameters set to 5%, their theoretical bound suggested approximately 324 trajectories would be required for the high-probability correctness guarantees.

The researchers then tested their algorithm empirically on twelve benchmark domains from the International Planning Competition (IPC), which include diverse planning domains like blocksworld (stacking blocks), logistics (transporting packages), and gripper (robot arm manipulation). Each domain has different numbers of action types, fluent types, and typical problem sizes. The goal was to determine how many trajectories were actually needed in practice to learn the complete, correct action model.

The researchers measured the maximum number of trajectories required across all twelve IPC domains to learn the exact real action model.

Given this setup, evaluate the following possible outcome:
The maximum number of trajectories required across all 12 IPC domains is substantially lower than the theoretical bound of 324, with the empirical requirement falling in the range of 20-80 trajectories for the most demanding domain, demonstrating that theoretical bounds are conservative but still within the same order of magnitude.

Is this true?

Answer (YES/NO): NO